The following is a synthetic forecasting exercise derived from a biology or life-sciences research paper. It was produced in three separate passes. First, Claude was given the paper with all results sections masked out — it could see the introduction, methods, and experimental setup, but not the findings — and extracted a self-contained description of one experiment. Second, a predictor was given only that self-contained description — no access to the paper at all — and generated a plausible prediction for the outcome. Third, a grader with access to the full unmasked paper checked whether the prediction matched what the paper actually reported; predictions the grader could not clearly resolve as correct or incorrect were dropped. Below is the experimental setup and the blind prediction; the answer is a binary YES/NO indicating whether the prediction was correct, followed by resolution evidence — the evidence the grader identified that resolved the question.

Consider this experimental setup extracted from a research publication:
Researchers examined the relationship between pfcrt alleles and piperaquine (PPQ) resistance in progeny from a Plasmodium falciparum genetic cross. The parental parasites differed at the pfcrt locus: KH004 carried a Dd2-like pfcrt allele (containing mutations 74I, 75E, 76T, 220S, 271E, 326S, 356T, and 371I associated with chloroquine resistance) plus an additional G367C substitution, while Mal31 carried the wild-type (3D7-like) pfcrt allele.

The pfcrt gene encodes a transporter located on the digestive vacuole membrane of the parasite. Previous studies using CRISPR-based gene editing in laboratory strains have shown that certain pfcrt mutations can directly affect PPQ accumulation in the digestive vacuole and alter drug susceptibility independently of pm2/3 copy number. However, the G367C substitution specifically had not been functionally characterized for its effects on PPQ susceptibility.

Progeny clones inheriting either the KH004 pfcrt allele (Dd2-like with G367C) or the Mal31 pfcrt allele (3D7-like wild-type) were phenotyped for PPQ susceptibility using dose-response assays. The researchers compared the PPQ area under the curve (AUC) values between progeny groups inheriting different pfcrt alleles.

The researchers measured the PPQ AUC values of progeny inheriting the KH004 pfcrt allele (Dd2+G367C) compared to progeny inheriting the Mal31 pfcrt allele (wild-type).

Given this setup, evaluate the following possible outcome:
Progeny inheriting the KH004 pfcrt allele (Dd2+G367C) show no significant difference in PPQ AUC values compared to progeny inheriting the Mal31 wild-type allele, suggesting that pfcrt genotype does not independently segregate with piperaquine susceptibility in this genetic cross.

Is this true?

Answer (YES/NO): NO